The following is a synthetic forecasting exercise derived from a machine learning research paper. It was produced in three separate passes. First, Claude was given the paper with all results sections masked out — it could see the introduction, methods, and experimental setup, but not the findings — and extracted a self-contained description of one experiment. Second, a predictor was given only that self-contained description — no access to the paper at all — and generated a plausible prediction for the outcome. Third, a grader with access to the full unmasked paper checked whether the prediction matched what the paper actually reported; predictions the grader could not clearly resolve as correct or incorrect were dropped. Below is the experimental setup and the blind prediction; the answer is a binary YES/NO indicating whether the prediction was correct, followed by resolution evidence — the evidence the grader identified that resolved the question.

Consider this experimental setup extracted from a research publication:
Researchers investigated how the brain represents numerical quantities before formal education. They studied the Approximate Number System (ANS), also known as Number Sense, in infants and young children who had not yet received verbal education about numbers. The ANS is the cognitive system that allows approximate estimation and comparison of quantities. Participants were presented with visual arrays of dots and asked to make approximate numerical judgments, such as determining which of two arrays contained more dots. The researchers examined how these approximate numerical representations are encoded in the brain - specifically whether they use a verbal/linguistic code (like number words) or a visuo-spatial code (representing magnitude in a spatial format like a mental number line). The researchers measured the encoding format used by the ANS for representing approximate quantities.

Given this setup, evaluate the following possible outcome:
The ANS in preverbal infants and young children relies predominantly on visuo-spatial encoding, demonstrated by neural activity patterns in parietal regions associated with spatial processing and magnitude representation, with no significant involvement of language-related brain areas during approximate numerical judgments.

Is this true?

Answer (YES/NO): NO